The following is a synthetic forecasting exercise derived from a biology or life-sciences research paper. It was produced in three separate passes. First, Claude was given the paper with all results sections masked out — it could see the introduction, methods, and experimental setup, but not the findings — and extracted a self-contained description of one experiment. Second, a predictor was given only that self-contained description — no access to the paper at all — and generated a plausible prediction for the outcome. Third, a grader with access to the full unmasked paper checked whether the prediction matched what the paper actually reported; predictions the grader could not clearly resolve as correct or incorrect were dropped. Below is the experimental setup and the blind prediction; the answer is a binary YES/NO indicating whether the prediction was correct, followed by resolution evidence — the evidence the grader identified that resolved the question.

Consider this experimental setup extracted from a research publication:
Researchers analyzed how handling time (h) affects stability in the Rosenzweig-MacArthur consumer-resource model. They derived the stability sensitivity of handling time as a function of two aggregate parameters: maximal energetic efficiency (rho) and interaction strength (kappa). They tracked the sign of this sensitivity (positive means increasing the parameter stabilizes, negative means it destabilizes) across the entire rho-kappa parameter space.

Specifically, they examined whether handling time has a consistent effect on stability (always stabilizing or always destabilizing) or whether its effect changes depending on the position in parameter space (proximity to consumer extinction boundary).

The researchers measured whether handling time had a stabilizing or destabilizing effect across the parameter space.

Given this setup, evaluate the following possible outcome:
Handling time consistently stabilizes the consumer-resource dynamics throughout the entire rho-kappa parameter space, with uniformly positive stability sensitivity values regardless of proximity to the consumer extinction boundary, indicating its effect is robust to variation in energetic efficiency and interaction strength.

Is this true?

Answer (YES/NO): NO